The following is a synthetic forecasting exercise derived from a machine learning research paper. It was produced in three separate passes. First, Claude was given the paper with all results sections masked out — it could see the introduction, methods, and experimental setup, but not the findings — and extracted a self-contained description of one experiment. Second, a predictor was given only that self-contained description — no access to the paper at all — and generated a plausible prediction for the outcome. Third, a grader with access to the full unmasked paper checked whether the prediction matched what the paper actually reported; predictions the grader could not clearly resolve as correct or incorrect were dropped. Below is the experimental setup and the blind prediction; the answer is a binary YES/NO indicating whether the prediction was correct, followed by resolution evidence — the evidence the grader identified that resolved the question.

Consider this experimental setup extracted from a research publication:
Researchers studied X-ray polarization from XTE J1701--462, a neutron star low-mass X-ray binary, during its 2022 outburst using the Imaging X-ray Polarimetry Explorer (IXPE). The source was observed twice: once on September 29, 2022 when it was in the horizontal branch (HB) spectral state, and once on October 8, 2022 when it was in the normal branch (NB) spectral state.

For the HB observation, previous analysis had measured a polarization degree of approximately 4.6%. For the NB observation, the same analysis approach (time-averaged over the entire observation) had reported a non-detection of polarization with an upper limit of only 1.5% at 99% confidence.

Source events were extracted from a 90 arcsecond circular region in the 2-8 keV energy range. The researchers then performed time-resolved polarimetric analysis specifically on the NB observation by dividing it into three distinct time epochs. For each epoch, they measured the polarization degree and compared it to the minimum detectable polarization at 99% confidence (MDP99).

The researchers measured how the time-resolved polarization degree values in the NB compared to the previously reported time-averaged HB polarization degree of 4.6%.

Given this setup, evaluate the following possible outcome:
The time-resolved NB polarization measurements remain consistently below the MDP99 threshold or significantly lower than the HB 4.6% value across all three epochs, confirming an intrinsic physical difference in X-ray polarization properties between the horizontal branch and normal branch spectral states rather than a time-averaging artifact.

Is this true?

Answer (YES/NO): NO